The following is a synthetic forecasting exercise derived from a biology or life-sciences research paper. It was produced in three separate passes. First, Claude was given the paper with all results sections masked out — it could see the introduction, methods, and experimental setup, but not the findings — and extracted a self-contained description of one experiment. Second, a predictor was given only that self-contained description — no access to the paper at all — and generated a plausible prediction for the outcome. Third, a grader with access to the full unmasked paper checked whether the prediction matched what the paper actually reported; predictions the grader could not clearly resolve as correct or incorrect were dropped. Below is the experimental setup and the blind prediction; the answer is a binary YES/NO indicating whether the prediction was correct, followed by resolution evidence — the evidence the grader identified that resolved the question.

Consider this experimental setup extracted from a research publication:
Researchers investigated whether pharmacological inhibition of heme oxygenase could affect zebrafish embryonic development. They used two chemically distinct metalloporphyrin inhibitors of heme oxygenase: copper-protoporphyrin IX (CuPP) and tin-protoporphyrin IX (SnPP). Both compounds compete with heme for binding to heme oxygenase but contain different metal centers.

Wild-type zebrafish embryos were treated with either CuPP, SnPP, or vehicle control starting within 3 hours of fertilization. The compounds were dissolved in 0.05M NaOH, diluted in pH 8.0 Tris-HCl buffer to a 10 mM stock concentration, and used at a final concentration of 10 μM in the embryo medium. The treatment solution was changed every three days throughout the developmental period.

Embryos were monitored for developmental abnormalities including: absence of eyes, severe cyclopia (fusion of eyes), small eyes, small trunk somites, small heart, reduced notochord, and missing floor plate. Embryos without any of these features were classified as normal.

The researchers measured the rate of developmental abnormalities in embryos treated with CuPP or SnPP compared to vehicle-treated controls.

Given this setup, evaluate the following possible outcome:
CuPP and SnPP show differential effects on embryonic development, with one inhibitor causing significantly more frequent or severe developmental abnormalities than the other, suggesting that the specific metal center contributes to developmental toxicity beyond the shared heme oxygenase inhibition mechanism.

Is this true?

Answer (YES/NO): NO